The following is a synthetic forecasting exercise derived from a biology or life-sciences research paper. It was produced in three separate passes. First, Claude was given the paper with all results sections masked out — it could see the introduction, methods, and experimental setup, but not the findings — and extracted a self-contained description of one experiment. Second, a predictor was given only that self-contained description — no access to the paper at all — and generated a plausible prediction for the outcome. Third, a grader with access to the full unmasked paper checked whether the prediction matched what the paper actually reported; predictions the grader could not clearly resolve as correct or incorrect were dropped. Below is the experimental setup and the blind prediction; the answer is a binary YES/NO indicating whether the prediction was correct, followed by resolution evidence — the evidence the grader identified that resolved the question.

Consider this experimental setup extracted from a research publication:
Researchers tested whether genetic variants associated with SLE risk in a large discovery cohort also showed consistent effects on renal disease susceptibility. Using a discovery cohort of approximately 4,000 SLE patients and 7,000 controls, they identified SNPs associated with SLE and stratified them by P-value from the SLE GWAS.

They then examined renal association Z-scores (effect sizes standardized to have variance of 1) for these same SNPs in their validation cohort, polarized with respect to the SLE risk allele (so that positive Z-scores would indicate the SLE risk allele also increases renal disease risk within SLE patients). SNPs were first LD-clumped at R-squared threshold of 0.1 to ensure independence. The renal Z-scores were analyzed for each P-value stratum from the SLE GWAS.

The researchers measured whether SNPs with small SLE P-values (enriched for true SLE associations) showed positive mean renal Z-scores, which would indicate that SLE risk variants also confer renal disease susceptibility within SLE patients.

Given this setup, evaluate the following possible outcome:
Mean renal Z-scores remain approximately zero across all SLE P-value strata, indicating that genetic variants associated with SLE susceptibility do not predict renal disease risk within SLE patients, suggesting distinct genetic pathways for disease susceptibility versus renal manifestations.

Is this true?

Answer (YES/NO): NO